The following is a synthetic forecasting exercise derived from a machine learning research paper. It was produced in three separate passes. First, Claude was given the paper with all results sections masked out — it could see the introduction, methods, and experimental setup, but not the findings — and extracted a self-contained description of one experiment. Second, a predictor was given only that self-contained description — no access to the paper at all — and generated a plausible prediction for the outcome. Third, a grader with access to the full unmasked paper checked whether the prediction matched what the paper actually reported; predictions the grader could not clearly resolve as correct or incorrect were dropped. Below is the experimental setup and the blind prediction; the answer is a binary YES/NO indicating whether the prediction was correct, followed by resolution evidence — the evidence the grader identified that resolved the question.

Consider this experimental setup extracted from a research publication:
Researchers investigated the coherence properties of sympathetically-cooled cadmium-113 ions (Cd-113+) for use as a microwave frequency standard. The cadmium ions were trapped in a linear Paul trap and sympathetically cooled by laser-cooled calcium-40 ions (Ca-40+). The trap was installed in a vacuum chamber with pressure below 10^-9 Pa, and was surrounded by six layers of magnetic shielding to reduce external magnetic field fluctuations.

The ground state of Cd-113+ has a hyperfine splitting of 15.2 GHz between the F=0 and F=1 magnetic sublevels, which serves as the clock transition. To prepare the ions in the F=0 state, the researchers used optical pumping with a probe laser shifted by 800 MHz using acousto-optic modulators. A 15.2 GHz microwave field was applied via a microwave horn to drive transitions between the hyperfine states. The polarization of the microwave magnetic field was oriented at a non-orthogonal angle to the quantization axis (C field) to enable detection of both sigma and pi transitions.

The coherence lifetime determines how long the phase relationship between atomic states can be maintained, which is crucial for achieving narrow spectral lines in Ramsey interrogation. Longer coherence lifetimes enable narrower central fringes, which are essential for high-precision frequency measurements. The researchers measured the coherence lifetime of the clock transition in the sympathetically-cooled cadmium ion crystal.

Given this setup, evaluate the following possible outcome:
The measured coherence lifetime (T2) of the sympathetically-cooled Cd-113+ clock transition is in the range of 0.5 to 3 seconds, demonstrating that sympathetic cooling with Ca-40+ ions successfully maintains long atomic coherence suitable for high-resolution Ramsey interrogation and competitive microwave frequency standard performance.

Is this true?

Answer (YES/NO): NO